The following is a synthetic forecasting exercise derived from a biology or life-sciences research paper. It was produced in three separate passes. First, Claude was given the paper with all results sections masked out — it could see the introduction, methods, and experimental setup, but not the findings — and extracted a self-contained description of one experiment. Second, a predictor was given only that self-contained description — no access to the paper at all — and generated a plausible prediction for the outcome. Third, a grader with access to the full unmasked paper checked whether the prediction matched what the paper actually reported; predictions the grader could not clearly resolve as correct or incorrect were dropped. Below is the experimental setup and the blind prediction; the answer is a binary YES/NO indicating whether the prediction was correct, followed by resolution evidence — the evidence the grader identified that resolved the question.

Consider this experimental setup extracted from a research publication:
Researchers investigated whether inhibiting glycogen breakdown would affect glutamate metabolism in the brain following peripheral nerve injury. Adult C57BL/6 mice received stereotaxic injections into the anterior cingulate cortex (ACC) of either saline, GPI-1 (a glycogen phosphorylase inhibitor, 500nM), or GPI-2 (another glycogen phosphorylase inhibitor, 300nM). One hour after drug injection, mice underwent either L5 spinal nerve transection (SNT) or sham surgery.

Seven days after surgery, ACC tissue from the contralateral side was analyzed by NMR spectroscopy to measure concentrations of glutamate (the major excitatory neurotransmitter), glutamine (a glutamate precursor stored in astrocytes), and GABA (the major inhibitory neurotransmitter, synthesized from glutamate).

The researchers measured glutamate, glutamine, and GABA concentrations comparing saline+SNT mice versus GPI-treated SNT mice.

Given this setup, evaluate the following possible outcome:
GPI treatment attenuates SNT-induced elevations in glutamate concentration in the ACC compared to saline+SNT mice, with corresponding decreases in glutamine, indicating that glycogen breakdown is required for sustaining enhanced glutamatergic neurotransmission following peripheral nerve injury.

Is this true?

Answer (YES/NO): NO